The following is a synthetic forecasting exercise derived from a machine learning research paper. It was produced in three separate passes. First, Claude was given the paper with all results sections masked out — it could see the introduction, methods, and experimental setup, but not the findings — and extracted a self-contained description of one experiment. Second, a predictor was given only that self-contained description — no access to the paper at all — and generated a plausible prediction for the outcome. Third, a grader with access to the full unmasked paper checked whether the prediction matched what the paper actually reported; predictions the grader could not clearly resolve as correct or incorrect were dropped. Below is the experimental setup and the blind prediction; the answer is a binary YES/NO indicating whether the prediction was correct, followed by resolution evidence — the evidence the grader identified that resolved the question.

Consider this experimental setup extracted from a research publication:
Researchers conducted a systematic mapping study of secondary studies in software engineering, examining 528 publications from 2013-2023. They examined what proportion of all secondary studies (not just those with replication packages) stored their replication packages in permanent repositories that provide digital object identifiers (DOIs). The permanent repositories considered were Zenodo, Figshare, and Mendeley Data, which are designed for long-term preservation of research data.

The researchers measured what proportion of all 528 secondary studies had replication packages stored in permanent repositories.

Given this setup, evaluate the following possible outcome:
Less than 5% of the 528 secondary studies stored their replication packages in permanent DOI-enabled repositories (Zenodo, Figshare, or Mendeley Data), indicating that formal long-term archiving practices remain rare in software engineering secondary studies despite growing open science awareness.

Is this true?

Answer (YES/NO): NO